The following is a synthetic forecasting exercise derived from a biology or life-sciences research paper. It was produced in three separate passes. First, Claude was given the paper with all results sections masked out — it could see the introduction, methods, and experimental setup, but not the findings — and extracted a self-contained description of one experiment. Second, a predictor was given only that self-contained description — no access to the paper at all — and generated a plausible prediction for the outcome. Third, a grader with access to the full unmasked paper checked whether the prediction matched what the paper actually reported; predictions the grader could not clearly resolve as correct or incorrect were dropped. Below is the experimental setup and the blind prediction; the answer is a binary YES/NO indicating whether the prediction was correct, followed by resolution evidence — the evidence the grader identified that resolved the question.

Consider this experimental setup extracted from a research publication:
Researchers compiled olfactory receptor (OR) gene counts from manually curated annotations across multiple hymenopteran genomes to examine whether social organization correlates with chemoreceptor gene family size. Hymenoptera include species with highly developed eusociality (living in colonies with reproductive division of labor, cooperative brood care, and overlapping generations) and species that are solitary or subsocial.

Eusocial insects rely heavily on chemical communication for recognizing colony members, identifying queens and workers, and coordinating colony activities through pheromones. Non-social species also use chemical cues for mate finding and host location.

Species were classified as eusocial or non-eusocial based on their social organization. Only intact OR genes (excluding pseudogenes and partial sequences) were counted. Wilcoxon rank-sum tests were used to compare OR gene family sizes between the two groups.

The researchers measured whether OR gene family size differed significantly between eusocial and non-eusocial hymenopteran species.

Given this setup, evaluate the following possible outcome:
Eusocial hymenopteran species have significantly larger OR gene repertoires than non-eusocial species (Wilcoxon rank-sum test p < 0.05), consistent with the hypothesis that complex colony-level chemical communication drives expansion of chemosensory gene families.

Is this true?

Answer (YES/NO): YES